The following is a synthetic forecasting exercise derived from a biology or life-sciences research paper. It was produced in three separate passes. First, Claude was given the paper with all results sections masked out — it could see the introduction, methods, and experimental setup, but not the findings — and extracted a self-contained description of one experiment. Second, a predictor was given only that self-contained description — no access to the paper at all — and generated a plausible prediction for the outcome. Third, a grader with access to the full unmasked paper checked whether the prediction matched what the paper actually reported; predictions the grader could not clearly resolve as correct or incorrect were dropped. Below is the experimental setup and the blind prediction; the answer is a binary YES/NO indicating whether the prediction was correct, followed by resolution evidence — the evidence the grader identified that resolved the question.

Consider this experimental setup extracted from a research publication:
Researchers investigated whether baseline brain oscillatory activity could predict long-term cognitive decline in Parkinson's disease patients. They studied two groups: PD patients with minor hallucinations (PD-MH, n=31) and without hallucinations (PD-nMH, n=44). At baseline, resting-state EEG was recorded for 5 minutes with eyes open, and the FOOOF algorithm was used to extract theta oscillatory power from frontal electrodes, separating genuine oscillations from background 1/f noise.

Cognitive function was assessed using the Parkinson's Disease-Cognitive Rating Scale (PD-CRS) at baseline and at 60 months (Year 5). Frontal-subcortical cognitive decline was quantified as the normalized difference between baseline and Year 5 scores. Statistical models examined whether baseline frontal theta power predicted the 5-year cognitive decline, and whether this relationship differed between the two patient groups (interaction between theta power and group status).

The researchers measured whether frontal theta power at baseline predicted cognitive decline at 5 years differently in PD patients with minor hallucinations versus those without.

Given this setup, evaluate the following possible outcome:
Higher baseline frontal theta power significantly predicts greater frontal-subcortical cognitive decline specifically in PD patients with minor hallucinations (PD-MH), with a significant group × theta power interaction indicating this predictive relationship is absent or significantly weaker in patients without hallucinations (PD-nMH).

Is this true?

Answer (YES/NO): YES